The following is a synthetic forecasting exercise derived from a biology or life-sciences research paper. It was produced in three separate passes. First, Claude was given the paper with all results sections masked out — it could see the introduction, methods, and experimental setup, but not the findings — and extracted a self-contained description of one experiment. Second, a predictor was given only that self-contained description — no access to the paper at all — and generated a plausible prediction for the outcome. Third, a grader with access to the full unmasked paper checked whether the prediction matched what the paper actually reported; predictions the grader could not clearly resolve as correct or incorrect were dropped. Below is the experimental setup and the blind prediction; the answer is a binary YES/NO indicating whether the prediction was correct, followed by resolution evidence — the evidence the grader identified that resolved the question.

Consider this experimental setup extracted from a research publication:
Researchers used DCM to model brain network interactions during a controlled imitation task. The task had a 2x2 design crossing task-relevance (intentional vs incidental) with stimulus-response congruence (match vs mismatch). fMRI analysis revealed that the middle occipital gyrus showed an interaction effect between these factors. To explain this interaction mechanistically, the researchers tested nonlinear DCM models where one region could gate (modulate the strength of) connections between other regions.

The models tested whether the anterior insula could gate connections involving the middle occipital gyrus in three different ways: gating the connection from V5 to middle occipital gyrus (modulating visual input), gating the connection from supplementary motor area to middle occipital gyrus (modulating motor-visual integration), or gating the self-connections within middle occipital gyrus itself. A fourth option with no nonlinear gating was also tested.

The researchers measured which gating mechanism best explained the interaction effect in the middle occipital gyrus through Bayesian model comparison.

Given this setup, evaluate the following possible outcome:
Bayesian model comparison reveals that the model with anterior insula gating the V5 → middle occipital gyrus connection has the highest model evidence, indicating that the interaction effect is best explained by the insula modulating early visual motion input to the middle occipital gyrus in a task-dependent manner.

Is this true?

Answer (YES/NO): NO